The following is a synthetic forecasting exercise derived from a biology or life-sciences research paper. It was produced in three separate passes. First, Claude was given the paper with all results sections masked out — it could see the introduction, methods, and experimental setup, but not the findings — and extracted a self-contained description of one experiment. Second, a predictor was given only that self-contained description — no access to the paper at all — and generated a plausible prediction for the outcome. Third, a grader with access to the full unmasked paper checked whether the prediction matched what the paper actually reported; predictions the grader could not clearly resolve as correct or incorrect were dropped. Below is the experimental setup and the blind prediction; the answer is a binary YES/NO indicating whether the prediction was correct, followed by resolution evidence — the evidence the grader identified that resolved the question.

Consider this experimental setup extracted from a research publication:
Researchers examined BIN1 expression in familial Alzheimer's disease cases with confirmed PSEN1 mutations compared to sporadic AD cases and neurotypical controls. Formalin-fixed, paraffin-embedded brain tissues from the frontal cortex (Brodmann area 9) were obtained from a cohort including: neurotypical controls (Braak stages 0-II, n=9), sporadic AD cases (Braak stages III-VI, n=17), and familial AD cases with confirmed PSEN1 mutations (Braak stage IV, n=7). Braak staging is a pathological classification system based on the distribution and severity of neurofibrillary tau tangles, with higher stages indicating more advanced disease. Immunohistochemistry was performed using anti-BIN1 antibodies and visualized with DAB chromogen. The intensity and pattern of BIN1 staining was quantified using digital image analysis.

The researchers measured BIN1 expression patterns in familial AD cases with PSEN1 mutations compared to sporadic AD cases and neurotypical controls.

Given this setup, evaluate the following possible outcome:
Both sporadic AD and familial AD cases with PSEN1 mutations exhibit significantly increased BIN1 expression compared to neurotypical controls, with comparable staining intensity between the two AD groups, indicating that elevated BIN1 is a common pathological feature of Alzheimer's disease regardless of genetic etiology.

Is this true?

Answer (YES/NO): NO